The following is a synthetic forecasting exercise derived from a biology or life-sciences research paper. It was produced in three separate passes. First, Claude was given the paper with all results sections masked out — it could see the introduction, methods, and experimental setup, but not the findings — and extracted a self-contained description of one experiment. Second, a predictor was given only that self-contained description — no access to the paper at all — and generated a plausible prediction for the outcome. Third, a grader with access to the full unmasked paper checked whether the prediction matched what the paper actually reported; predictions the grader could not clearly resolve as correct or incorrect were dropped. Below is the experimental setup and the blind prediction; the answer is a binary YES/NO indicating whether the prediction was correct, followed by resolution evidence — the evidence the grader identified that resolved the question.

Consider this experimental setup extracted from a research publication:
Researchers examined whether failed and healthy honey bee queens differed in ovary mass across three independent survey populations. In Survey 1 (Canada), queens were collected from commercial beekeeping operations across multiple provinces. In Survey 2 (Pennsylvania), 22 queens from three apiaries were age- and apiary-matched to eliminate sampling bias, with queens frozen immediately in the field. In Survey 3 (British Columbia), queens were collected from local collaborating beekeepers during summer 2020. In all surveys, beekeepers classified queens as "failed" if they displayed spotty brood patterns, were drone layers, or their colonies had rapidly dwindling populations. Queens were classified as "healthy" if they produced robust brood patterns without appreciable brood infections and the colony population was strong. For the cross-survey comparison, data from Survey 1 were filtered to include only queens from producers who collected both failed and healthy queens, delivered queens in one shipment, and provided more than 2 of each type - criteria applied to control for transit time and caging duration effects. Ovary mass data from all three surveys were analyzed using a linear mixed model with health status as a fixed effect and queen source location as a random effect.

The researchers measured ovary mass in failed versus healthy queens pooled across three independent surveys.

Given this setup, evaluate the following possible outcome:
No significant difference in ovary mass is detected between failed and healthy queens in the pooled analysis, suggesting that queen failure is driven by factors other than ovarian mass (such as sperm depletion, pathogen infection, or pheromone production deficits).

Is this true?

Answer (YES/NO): NO